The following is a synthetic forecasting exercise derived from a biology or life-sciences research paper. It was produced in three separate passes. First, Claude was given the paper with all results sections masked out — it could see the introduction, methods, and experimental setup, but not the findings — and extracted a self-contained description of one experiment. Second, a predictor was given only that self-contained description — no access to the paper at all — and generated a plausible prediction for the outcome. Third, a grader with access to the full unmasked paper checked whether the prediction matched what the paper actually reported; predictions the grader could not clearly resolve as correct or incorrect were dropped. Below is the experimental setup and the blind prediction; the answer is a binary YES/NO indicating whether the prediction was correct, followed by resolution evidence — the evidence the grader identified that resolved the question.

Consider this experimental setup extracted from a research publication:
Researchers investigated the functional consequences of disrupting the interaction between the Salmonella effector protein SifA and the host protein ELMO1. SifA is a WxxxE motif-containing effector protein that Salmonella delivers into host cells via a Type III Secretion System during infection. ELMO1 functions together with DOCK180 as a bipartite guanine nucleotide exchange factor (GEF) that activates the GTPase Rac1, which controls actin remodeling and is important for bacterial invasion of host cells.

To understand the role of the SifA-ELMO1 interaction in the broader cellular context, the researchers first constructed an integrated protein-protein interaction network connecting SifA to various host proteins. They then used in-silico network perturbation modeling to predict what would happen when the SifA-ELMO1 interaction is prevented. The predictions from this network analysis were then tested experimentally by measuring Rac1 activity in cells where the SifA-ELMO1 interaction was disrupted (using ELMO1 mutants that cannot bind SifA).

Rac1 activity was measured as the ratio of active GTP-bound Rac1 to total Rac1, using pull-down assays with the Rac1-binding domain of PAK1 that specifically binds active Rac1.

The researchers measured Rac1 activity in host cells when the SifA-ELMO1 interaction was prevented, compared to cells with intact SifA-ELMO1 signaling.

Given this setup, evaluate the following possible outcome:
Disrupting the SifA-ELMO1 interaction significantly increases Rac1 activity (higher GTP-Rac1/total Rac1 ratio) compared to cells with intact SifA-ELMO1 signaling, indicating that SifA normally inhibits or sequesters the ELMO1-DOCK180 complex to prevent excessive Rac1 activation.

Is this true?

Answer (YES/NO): NO